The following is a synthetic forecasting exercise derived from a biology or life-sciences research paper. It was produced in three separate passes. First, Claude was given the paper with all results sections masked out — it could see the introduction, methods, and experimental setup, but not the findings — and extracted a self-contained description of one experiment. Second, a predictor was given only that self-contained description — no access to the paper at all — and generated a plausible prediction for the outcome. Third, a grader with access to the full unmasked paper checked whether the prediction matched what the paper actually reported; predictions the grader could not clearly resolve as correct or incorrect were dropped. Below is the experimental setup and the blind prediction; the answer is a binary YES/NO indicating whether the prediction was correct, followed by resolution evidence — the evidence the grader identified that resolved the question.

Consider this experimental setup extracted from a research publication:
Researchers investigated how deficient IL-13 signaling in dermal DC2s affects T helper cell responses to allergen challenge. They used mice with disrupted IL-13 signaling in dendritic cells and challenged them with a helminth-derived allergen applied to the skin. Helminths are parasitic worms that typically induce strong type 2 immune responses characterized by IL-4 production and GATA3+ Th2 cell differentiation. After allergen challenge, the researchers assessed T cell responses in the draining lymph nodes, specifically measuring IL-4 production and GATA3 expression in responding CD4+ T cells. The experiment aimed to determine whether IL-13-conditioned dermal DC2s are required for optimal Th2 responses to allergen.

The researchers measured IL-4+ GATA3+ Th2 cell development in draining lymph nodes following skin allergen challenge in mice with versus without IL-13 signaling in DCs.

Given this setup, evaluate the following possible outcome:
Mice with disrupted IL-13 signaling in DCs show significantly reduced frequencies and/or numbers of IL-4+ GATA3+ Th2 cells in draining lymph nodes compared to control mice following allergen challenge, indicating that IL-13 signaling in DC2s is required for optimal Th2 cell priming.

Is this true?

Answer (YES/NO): YES